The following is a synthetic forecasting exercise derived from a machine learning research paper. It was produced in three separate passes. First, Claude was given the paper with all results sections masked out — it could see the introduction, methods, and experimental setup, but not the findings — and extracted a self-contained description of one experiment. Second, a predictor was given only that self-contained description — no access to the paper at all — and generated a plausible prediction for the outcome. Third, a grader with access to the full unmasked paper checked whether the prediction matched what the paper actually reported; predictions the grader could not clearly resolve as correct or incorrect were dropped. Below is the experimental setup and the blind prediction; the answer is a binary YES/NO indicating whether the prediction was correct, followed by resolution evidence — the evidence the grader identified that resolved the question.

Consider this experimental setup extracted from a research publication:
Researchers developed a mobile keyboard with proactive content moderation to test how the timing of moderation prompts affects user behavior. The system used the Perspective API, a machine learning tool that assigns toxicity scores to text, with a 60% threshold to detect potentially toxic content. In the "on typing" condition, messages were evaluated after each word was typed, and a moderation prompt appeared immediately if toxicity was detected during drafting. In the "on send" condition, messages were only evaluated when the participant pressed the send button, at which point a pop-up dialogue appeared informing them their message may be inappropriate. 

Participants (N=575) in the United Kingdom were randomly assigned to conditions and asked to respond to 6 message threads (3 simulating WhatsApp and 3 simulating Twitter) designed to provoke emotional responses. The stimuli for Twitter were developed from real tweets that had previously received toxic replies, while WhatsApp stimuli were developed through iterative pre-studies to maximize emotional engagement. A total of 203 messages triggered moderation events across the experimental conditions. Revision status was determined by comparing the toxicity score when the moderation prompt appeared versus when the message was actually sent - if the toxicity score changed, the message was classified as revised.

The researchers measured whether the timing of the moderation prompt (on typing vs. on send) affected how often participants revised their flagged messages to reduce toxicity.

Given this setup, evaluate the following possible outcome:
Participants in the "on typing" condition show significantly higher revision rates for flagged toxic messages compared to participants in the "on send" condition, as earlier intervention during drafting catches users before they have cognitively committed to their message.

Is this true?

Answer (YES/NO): NO